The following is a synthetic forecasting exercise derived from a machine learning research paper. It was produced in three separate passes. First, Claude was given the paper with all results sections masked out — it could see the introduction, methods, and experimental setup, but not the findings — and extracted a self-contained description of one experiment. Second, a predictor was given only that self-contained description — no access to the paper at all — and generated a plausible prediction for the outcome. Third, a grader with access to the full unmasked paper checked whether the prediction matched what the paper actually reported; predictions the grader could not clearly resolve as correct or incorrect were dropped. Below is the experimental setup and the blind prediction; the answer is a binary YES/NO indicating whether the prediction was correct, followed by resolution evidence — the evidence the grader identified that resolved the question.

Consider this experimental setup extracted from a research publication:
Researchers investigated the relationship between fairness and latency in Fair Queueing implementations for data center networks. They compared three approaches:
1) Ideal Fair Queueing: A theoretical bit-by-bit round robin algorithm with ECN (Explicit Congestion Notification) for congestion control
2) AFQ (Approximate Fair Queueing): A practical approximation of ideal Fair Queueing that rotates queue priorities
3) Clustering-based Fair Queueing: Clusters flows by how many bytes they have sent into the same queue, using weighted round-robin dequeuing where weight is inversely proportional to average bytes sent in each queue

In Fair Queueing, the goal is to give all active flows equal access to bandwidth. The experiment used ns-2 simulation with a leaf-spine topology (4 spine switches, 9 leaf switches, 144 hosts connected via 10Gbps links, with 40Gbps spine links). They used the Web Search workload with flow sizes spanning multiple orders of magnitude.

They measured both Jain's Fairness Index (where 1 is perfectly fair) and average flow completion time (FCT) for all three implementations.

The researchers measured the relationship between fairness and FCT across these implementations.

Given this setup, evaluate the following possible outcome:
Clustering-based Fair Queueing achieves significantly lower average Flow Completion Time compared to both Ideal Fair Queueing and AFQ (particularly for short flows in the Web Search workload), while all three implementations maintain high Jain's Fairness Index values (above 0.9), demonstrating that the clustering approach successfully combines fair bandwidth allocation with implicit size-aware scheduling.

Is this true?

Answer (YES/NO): NO